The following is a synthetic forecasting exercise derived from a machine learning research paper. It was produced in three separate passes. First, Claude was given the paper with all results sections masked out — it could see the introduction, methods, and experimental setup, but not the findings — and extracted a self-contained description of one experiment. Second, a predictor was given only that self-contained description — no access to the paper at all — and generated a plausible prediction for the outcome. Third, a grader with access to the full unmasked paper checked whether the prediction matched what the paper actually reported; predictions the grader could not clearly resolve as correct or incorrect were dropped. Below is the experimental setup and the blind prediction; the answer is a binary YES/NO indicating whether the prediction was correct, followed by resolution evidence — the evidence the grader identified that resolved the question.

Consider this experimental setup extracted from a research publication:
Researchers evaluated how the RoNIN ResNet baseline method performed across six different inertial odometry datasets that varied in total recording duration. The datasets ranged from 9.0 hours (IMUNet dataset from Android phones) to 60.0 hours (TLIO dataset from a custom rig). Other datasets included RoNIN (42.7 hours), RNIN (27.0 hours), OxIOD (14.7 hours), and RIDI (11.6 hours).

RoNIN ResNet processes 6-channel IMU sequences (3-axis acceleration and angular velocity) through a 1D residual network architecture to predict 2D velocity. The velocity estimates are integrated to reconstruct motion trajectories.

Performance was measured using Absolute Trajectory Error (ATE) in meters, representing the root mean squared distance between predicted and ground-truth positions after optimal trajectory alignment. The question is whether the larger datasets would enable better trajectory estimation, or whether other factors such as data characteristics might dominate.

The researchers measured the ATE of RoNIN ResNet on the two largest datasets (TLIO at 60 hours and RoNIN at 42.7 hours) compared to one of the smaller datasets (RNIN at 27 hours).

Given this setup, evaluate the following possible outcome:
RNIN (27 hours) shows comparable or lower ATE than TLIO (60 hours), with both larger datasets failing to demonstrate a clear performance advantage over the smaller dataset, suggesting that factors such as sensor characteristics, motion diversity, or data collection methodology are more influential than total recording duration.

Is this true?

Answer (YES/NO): YES